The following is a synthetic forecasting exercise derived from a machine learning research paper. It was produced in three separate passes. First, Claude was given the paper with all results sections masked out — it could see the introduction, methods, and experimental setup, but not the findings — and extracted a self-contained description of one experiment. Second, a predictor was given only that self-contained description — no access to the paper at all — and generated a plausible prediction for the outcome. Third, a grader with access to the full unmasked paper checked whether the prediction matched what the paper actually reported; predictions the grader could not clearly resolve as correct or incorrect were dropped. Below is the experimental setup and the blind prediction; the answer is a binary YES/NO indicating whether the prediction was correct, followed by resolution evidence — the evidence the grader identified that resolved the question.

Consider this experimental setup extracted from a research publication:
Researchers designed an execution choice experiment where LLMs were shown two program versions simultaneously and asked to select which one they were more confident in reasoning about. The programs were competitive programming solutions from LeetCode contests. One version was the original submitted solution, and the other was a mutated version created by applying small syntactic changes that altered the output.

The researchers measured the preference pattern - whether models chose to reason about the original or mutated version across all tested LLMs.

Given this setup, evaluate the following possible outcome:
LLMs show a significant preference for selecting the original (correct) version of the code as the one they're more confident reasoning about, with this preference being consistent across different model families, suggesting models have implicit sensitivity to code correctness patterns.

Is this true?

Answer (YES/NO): YES